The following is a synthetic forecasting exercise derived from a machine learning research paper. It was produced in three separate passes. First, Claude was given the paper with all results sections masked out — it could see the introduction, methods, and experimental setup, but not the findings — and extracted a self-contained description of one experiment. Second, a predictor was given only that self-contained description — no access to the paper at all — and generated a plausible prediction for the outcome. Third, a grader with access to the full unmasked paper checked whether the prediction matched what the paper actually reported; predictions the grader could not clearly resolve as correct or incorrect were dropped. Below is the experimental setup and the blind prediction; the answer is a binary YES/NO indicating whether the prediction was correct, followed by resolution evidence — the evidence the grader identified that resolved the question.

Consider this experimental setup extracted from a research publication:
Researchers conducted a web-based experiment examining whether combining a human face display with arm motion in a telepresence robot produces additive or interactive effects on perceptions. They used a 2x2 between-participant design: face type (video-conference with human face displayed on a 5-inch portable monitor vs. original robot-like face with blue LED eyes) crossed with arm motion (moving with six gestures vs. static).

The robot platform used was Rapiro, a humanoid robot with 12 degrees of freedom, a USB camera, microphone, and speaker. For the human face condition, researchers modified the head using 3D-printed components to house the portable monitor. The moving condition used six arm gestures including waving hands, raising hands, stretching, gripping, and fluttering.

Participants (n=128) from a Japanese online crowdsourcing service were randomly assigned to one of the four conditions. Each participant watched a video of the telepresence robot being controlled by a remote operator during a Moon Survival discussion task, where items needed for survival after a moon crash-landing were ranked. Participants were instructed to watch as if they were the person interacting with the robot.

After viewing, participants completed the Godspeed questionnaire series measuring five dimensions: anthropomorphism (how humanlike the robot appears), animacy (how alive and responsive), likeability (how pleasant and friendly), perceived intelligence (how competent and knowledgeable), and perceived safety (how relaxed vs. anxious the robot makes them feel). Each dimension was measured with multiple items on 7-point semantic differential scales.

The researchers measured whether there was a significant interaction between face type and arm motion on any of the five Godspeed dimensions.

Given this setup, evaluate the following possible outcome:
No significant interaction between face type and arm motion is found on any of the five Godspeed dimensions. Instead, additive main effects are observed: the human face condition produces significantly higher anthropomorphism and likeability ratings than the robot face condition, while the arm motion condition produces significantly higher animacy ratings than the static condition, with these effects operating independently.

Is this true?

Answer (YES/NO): NO